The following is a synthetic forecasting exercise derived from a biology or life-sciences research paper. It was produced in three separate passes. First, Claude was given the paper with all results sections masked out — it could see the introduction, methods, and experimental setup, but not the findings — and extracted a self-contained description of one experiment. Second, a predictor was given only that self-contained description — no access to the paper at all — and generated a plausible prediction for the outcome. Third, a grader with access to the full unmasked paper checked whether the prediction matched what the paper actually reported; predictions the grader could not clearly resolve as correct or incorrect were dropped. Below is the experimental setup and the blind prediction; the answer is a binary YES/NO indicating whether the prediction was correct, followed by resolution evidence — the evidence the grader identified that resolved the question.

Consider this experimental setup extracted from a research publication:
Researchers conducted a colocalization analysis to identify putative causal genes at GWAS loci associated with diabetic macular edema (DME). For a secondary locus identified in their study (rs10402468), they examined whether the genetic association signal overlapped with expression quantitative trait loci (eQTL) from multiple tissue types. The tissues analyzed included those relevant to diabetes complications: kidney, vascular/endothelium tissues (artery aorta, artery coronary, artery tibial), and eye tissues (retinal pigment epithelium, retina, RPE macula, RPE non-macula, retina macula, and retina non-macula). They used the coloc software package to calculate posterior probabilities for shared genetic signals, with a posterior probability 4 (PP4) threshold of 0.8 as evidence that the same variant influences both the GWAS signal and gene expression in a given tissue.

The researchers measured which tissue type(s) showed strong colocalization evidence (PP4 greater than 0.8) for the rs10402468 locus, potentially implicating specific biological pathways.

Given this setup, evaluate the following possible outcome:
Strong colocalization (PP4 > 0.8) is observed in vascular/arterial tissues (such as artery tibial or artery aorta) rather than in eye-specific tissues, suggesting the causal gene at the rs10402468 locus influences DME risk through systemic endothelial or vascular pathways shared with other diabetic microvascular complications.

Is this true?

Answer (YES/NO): YES